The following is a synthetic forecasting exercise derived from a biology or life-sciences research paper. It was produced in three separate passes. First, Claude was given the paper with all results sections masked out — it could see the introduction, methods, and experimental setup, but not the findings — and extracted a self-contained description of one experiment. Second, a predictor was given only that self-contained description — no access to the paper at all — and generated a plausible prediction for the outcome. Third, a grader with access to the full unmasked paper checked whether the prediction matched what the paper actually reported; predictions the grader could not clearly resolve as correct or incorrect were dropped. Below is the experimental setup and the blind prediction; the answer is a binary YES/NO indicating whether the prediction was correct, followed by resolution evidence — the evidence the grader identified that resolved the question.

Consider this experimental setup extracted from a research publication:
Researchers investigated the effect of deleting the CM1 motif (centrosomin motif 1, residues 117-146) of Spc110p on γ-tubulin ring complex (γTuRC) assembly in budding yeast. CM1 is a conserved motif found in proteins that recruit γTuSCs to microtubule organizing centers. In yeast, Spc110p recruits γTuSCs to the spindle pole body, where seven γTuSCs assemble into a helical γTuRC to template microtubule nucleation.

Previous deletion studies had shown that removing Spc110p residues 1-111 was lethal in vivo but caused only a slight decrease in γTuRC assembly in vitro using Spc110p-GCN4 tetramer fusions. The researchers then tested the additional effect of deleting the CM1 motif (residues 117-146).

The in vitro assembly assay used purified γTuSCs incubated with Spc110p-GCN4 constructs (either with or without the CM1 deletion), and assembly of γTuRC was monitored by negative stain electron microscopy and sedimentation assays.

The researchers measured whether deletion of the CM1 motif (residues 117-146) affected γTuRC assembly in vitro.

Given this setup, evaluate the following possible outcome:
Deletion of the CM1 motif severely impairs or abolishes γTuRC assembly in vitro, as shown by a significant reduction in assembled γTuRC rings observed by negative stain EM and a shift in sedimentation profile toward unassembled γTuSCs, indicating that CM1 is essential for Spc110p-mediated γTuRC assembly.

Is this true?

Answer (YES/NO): YES